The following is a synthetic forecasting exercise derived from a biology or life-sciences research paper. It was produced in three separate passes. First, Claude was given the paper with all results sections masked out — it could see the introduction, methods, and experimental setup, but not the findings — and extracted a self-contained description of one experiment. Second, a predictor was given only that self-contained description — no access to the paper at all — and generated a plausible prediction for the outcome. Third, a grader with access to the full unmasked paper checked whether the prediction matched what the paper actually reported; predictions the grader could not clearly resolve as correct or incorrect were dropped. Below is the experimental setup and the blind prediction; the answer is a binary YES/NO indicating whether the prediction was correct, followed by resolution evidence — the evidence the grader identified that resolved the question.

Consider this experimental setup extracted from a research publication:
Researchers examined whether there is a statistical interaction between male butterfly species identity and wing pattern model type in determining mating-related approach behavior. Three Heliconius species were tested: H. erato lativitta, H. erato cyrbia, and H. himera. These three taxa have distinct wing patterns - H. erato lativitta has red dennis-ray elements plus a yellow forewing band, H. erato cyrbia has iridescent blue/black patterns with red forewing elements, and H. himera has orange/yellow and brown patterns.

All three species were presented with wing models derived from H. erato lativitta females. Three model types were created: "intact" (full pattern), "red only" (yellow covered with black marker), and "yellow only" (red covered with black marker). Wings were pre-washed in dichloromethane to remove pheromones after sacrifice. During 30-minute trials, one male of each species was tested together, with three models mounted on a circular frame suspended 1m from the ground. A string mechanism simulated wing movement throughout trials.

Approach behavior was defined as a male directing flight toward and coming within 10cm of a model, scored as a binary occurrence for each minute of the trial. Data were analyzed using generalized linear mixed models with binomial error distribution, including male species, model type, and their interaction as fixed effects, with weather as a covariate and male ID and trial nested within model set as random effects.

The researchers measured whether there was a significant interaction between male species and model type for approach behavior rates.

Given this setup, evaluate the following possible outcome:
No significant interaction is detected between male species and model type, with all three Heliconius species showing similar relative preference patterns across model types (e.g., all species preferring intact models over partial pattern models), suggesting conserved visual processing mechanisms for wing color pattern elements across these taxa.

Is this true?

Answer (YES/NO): NO